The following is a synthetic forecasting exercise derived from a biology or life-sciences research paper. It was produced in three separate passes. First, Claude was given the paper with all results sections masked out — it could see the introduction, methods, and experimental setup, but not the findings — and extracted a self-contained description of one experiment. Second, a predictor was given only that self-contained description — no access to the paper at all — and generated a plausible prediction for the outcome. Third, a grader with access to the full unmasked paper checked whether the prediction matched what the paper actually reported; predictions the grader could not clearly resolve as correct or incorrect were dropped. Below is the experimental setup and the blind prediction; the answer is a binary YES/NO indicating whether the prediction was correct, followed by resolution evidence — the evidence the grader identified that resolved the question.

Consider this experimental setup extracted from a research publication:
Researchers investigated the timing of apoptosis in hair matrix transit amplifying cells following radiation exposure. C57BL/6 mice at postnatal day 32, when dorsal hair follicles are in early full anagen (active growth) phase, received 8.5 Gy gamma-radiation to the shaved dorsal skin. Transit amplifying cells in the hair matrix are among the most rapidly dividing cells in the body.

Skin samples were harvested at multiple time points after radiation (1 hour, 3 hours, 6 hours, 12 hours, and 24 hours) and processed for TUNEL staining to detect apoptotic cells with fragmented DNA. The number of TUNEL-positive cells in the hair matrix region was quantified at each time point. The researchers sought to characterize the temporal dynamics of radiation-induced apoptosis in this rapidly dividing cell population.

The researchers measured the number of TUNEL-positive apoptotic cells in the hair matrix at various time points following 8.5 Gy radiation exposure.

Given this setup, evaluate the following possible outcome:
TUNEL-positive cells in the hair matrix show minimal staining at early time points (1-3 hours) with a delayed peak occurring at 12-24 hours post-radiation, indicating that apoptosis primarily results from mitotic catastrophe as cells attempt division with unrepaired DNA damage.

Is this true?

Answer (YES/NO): NO